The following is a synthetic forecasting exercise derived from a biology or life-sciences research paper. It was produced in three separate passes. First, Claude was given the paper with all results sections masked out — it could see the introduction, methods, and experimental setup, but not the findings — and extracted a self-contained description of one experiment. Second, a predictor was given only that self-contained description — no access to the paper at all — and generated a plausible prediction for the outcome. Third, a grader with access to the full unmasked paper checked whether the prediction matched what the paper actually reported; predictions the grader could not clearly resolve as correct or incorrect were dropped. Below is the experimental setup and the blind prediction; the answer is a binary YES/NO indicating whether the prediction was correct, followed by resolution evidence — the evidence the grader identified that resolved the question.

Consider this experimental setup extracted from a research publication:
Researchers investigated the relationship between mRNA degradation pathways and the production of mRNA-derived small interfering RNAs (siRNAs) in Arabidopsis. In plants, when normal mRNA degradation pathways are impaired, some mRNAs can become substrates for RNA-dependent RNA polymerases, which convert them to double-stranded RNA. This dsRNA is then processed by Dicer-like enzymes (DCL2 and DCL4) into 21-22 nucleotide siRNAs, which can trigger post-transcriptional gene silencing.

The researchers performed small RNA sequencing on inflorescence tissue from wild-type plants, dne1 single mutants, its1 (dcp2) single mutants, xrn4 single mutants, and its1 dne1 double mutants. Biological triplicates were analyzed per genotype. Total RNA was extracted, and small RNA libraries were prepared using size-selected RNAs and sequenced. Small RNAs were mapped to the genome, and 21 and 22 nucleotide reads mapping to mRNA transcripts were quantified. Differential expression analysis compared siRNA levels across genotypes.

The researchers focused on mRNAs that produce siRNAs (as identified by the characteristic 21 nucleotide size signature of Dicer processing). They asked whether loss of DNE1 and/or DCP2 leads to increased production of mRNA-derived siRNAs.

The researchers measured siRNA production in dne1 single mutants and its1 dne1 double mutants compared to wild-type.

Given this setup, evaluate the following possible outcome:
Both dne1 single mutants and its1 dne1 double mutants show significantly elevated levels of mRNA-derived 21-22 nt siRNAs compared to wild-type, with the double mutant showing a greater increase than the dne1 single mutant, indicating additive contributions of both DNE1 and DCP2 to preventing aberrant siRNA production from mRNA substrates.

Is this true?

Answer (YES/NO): NO